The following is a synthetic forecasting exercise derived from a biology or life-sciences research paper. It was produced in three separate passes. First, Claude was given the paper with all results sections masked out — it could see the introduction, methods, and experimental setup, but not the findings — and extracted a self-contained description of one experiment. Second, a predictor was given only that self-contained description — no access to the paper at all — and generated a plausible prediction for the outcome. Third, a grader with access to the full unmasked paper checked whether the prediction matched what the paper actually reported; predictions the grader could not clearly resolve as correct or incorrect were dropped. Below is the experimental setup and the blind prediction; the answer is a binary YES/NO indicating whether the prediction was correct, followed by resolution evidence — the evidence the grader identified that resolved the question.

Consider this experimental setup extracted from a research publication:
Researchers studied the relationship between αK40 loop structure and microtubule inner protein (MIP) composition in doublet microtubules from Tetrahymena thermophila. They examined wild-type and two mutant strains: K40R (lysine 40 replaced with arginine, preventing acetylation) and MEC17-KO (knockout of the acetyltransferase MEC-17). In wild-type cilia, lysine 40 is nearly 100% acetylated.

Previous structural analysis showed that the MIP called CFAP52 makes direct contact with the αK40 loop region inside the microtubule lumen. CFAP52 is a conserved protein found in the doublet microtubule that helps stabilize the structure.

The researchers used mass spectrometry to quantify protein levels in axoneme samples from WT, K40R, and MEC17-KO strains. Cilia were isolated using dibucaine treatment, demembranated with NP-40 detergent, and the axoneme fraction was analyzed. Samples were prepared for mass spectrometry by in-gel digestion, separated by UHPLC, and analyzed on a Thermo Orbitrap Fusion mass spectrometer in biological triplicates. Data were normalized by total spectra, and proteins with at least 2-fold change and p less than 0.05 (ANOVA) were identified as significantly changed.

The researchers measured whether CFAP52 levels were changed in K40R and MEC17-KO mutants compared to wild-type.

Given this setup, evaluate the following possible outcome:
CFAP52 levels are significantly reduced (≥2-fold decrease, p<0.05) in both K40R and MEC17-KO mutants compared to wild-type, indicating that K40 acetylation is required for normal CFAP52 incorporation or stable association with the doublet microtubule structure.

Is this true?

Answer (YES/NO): NO